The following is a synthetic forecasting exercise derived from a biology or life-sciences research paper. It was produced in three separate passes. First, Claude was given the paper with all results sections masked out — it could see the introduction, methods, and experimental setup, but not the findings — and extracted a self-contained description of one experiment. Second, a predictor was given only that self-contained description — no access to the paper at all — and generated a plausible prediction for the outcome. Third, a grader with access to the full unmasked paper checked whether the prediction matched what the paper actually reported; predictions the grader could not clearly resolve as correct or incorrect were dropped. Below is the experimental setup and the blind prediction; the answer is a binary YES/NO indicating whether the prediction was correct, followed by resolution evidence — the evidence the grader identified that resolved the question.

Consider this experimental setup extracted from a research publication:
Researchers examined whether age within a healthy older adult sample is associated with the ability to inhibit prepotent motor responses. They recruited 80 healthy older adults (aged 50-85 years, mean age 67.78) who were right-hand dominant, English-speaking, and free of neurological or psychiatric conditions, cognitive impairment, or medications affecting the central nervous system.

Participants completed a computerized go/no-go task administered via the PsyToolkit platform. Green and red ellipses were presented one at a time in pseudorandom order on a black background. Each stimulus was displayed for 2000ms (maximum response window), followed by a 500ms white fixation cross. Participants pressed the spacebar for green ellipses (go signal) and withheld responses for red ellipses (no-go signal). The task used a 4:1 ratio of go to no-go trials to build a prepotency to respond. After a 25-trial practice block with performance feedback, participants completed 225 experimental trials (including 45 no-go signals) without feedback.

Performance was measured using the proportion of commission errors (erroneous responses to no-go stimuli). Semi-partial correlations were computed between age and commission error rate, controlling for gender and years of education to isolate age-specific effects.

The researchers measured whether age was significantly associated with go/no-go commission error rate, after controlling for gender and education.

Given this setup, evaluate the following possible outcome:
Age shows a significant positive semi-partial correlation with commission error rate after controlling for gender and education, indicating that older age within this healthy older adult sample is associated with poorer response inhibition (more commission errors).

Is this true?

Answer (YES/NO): NO